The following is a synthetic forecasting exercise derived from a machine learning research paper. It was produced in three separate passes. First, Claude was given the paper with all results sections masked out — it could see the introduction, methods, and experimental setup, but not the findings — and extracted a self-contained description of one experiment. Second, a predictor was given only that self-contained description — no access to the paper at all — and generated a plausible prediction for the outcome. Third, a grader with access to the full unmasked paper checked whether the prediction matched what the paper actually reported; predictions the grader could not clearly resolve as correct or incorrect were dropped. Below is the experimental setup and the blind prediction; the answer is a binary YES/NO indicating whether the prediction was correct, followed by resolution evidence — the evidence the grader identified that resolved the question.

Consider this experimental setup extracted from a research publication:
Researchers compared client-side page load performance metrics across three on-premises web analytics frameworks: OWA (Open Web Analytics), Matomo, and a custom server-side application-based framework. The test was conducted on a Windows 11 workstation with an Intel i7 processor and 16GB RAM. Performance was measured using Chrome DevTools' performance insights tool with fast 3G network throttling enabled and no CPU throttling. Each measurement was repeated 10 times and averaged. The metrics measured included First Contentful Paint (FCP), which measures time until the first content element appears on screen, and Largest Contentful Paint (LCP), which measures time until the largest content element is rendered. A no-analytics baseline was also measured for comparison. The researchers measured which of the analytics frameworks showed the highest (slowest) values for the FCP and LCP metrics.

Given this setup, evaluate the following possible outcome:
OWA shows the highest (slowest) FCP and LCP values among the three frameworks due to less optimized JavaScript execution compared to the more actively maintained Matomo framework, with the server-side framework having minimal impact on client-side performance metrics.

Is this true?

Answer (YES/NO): NO